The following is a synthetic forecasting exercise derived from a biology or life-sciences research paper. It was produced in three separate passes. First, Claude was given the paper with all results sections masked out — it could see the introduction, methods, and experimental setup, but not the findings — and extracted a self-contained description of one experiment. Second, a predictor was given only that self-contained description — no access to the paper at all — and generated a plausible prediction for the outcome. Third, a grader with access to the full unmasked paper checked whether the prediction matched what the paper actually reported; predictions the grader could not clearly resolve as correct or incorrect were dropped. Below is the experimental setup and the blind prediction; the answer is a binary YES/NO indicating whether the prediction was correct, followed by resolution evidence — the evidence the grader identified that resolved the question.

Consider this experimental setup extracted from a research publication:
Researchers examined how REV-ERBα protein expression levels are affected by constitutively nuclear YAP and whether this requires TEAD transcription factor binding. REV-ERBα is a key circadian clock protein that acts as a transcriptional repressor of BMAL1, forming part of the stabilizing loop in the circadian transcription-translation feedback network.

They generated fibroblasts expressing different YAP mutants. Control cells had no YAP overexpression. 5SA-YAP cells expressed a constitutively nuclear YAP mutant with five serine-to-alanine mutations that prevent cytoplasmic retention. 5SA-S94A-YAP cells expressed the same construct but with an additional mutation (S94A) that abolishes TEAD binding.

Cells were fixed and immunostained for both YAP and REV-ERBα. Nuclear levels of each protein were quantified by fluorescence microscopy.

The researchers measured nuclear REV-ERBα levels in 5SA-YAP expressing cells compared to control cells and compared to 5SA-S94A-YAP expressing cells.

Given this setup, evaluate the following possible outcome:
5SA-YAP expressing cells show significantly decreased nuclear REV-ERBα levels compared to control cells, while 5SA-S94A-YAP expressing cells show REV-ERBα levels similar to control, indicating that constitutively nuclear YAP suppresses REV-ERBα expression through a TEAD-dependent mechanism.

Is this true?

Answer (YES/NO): NO